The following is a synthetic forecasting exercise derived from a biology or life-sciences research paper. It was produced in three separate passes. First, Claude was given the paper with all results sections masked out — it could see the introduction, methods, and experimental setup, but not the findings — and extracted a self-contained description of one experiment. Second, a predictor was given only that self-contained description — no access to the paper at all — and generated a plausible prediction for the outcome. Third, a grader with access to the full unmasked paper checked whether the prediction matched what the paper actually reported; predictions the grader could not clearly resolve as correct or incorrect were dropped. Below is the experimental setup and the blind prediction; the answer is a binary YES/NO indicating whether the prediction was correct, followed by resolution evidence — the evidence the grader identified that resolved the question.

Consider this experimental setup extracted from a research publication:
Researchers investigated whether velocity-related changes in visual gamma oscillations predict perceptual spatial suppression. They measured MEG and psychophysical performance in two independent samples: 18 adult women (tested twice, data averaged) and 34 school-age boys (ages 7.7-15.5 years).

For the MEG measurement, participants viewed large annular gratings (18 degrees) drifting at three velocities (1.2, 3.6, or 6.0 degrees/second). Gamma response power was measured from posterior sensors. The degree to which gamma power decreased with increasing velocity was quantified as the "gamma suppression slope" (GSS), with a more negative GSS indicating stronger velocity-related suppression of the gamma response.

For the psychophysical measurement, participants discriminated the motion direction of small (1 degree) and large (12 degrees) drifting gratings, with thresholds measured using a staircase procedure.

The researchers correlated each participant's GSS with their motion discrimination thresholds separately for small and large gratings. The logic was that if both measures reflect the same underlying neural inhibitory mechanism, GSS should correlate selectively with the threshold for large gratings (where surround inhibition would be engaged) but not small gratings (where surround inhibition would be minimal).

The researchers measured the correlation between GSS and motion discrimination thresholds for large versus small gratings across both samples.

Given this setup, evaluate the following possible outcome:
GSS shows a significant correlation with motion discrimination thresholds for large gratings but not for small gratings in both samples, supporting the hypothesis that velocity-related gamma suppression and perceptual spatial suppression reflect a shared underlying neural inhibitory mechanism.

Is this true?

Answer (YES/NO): YES